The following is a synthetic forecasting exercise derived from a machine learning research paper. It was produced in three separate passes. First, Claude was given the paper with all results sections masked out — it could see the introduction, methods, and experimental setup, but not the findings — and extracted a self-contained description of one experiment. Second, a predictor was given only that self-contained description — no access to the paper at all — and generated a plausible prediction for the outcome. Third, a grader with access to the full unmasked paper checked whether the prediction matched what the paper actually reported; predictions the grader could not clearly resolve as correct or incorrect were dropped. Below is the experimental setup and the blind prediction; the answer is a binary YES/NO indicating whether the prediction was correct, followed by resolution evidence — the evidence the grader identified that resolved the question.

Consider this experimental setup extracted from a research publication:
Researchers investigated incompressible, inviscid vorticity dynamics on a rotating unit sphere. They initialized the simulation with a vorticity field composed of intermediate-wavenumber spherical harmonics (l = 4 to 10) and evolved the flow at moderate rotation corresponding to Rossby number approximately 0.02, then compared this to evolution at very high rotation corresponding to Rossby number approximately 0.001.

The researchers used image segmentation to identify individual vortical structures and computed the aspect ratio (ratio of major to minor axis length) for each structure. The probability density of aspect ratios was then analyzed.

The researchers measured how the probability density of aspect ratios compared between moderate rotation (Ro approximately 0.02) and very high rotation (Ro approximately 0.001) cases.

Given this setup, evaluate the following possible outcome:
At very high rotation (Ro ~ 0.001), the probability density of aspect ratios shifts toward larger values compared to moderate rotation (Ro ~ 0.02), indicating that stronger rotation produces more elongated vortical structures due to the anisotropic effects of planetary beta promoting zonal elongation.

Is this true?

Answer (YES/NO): NO